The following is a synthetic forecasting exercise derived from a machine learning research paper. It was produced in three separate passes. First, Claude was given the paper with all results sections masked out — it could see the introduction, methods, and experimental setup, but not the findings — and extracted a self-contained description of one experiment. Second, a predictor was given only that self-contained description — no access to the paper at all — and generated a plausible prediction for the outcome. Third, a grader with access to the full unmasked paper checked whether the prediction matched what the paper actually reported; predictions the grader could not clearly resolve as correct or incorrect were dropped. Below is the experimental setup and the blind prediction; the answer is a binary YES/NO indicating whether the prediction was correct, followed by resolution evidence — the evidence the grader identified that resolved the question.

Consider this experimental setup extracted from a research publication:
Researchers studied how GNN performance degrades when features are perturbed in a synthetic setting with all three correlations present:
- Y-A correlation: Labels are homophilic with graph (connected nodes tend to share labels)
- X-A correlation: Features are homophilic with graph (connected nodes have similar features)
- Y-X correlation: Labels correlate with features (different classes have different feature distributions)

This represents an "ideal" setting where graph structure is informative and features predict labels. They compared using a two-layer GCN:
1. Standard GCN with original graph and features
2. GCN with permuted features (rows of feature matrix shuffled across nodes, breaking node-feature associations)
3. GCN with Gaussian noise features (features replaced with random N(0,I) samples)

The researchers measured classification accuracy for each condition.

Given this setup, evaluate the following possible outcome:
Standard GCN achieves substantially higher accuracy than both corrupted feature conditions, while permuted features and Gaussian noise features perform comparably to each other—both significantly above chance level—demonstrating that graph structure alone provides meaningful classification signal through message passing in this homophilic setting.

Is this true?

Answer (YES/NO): NO